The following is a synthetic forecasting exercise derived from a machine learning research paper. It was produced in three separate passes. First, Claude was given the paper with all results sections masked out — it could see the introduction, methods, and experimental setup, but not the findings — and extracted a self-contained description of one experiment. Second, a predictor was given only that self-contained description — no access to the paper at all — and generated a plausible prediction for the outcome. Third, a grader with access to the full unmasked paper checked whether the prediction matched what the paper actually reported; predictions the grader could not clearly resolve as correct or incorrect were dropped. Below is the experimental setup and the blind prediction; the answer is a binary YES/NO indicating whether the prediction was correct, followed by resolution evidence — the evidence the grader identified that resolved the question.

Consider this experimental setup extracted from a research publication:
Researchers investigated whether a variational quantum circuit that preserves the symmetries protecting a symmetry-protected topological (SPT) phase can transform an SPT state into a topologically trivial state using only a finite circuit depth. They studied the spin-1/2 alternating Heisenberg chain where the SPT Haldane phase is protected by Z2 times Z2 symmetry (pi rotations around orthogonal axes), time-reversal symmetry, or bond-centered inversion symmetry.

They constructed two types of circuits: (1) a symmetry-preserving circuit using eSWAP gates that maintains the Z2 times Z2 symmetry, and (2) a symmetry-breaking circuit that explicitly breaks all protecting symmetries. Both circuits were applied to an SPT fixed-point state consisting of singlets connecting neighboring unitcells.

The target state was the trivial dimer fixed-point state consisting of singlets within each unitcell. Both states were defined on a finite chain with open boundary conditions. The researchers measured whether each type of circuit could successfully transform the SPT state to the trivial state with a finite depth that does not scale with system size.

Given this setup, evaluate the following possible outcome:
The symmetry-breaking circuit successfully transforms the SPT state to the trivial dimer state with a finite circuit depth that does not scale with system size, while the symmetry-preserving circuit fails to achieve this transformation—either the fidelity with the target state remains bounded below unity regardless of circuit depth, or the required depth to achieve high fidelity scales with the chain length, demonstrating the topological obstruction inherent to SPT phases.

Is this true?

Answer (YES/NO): YES